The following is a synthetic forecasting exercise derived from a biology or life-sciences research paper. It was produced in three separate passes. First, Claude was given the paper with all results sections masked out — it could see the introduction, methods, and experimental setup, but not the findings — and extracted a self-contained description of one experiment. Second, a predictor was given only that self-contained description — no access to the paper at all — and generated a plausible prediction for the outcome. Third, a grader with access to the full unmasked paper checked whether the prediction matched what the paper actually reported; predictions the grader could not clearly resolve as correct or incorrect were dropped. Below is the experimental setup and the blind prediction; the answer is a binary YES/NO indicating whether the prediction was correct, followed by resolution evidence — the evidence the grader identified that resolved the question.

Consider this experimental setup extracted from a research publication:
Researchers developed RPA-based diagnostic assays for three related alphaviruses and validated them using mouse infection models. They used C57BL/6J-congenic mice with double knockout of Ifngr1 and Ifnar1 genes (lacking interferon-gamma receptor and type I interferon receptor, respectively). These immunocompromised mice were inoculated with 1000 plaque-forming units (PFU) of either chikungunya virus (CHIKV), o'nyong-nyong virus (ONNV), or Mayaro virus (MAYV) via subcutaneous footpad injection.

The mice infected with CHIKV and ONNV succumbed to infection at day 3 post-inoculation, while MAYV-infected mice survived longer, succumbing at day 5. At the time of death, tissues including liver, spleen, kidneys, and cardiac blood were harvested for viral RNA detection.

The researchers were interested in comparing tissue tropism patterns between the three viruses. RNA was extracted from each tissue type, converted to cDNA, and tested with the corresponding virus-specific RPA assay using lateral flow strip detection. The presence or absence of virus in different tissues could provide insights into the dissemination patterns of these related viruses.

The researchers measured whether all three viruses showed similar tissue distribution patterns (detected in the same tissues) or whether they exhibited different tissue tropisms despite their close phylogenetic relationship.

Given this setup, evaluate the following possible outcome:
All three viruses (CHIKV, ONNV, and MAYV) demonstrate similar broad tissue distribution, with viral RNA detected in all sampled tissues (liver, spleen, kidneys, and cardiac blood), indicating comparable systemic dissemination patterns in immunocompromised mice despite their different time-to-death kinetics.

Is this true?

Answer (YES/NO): NO